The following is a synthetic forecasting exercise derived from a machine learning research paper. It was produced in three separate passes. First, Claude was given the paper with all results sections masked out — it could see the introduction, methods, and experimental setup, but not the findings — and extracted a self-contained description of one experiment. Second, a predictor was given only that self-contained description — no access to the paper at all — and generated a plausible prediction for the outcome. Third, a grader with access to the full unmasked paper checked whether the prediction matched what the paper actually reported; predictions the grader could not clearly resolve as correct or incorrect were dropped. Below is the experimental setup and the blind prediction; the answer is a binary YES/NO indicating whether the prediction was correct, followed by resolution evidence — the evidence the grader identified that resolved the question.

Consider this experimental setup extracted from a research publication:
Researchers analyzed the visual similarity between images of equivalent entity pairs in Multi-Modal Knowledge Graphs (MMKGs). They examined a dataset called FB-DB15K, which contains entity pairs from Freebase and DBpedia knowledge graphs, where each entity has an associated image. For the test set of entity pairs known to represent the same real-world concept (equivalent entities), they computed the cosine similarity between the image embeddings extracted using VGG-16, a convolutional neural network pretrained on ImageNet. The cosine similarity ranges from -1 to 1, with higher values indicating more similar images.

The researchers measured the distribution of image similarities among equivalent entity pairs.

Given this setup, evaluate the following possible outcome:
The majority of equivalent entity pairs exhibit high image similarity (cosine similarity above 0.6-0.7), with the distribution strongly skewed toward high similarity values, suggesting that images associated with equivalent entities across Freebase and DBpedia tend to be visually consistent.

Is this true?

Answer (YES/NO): NO